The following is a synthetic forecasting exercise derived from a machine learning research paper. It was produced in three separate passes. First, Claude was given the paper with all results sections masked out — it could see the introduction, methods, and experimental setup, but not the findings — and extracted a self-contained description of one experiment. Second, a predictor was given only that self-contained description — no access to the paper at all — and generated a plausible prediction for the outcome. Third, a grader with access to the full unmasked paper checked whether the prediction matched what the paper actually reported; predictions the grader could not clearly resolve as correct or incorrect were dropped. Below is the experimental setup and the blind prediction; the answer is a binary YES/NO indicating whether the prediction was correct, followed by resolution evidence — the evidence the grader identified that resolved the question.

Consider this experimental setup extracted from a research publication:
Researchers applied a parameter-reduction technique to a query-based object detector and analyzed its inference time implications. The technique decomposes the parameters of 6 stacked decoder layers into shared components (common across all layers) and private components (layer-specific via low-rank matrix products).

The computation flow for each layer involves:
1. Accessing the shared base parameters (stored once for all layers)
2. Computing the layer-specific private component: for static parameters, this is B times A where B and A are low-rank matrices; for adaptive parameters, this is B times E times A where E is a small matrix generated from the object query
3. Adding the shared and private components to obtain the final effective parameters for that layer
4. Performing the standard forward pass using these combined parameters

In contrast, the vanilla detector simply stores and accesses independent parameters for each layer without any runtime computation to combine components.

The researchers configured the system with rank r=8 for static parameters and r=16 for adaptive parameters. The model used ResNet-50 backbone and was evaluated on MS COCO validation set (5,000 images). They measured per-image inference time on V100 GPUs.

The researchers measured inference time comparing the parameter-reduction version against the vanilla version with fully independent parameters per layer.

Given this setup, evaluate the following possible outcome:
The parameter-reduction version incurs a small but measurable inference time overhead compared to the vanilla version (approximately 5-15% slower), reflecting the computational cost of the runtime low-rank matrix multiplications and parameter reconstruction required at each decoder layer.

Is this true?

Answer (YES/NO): YES